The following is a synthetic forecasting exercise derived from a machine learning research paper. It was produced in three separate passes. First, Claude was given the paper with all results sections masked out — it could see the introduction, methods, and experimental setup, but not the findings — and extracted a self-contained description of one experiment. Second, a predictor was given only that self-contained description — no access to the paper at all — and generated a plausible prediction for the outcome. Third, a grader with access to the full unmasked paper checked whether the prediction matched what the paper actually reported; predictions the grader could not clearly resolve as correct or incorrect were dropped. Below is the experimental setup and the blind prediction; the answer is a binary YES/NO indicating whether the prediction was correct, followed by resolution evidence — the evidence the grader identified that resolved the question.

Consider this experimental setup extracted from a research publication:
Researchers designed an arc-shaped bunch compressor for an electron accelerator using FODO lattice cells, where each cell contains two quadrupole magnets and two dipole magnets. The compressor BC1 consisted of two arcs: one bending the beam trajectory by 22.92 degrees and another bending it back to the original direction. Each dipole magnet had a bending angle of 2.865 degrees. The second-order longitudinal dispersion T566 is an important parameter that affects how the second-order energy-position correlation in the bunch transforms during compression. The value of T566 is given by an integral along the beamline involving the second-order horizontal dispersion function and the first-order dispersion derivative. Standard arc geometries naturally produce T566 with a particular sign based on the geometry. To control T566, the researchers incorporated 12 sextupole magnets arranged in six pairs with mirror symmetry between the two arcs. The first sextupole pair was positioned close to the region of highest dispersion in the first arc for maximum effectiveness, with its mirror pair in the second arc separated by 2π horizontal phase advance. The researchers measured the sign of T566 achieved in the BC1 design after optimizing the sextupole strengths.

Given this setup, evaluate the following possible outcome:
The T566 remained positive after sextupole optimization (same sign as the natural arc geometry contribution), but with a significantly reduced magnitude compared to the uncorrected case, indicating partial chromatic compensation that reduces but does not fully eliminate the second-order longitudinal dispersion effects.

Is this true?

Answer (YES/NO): NO